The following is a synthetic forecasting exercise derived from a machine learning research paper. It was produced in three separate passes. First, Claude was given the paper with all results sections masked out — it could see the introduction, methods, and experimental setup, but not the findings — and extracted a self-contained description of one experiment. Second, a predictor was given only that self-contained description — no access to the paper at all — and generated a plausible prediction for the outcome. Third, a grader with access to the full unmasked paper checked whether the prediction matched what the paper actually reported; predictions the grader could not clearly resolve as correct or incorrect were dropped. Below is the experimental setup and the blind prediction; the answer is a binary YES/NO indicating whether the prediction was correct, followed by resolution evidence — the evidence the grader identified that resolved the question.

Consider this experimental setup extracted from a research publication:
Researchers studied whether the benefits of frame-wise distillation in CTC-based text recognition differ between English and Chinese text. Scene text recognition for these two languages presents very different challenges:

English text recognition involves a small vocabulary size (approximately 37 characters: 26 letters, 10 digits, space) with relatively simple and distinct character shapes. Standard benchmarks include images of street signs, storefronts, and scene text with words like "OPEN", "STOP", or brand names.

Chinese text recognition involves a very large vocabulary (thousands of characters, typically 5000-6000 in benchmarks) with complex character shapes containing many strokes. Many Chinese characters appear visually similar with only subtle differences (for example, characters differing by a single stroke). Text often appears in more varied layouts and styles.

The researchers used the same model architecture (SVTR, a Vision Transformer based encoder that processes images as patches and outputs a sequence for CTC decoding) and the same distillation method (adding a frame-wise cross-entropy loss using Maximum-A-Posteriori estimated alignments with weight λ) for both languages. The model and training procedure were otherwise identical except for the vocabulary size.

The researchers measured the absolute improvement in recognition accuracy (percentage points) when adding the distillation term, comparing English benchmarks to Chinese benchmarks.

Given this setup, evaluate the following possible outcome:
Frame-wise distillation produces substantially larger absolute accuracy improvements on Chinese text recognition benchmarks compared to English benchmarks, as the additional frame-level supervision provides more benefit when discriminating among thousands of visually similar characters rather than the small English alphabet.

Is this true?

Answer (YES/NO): NO